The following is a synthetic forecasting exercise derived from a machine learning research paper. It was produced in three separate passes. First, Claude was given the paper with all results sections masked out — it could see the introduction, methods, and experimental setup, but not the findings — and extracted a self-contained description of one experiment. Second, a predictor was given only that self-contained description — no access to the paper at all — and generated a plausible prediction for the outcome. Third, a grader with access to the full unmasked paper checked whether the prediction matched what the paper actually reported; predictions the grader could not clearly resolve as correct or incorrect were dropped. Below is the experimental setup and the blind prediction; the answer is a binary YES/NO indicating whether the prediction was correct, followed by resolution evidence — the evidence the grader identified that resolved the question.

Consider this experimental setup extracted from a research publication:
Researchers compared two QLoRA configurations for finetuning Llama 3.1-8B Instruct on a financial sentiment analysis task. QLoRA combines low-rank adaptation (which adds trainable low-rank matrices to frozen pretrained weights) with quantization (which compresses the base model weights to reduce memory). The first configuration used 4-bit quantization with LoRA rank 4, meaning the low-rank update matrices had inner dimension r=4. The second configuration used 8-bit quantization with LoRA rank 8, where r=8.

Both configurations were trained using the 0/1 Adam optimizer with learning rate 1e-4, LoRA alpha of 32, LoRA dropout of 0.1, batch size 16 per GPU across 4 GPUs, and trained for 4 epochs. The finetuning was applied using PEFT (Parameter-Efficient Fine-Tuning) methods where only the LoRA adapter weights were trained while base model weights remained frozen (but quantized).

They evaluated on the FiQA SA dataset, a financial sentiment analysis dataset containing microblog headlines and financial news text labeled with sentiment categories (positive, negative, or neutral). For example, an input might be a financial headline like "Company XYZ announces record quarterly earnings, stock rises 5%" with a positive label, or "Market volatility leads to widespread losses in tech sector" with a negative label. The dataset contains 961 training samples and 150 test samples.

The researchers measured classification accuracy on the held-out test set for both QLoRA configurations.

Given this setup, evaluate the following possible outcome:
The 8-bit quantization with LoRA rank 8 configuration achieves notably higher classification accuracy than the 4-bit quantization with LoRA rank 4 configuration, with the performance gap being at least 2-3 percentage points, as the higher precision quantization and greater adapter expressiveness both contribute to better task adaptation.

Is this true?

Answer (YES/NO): YES